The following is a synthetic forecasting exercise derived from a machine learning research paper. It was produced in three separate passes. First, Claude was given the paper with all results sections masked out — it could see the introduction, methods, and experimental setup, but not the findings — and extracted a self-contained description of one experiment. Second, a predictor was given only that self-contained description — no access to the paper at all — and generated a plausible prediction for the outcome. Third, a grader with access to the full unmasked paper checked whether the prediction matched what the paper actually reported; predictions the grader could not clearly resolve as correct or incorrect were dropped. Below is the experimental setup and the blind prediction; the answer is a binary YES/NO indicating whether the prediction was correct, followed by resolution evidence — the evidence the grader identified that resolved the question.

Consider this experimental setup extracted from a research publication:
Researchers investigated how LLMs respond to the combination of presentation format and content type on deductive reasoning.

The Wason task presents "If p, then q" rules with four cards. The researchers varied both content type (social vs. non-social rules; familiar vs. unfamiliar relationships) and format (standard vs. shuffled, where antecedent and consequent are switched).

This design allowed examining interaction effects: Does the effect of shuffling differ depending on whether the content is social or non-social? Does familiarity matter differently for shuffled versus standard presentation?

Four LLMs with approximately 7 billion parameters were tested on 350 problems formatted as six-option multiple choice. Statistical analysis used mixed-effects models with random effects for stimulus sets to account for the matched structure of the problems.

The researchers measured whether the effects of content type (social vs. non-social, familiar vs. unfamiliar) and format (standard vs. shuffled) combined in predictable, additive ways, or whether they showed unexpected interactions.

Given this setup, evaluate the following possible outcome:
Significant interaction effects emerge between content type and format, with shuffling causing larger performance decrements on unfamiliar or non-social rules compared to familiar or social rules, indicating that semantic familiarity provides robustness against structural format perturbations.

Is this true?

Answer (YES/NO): NO